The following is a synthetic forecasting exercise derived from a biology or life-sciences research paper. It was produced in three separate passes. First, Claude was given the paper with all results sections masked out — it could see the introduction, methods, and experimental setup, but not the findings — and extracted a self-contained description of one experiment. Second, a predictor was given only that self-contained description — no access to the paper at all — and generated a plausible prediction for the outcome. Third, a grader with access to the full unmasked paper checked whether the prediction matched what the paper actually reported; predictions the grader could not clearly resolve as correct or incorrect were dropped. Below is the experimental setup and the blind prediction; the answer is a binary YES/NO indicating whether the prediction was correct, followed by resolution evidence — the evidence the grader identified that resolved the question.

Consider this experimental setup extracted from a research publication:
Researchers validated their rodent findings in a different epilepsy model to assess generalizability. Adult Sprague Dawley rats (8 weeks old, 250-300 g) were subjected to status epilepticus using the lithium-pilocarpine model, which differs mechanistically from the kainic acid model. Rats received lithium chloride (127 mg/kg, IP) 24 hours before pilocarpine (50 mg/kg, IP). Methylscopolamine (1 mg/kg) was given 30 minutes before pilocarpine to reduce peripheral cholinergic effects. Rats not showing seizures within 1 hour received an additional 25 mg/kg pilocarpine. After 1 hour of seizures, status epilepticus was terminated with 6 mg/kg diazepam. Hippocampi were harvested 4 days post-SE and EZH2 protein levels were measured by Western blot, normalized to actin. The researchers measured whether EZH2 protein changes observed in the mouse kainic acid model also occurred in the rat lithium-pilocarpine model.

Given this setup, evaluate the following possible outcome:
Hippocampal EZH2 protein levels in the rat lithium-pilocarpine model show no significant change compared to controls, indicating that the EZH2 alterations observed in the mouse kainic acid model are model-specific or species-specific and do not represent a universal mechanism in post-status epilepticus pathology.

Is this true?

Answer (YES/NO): NO